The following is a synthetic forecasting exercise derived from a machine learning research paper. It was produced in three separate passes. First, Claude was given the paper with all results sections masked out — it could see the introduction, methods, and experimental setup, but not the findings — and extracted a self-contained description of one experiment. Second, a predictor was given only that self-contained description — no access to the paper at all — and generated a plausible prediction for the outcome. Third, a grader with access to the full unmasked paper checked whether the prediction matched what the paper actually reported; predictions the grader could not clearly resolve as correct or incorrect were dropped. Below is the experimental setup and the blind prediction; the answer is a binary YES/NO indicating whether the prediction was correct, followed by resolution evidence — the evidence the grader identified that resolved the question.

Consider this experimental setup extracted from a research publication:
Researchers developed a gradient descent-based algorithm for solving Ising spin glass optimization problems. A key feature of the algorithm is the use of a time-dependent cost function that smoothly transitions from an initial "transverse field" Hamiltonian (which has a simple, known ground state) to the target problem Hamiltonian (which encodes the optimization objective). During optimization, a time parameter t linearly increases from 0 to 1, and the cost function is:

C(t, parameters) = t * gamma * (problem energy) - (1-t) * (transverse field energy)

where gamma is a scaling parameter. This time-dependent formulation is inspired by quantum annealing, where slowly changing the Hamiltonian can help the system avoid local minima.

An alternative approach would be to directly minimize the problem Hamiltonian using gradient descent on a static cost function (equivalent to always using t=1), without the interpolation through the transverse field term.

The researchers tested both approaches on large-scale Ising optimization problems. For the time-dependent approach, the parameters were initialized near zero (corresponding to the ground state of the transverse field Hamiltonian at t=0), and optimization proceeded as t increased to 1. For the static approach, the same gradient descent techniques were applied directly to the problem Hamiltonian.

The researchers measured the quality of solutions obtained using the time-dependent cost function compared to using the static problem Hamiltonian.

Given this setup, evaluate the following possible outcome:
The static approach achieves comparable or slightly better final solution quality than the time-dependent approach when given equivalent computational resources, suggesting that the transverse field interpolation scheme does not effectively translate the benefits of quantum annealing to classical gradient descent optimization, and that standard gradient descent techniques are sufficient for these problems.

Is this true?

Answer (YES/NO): NO